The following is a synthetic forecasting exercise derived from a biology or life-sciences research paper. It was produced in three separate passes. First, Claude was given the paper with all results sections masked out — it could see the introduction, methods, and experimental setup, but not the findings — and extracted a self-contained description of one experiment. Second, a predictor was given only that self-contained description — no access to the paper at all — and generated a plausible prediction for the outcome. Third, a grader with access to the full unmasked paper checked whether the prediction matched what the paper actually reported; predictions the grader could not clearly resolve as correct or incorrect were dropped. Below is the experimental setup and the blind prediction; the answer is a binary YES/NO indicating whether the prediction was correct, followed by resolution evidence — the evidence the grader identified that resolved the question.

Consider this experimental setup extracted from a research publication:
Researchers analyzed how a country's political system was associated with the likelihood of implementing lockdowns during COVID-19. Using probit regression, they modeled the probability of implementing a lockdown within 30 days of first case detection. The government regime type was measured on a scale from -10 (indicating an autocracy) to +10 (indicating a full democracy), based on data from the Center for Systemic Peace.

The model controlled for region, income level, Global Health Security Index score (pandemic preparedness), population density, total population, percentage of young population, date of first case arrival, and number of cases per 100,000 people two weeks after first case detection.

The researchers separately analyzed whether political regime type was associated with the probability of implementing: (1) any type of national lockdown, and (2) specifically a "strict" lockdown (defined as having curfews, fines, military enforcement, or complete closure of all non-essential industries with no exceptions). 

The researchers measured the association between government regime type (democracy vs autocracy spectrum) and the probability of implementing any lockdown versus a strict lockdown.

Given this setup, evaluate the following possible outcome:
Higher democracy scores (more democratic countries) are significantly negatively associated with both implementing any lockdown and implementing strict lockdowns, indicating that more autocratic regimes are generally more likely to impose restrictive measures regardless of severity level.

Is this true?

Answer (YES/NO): NO